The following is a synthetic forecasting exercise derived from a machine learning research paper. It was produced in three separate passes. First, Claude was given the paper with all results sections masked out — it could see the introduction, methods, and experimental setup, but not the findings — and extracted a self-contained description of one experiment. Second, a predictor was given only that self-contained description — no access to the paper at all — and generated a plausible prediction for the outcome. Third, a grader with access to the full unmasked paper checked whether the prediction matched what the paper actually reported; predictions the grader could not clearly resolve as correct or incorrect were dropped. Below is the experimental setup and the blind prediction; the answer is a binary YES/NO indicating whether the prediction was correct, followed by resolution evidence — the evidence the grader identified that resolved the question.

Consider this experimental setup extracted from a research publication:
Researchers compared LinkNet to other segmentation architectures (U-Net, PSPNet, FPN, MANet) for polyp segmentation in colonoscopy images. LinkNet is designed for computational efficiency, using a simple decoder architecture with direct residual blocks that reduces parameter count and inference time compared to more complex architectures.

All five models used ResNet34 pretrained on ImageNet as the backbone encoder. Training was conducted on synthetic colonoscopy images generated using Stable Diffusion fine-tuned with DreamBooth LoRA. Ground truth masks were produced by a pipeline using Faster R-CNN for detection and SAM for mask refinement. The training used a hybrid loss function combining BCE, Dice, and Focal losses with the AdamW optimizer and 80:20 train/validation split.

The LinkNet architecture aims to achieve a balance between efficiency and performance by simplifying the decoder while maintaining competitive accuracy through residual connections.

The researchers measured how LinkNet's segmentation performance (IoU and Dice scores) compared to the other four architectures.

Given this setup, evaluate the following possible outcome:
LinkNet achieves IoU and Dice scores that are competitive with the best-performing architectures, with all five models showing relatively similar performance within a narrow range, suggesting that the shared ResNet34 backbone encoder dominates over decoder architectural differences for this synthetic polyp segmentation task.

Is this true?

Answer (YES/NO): NO